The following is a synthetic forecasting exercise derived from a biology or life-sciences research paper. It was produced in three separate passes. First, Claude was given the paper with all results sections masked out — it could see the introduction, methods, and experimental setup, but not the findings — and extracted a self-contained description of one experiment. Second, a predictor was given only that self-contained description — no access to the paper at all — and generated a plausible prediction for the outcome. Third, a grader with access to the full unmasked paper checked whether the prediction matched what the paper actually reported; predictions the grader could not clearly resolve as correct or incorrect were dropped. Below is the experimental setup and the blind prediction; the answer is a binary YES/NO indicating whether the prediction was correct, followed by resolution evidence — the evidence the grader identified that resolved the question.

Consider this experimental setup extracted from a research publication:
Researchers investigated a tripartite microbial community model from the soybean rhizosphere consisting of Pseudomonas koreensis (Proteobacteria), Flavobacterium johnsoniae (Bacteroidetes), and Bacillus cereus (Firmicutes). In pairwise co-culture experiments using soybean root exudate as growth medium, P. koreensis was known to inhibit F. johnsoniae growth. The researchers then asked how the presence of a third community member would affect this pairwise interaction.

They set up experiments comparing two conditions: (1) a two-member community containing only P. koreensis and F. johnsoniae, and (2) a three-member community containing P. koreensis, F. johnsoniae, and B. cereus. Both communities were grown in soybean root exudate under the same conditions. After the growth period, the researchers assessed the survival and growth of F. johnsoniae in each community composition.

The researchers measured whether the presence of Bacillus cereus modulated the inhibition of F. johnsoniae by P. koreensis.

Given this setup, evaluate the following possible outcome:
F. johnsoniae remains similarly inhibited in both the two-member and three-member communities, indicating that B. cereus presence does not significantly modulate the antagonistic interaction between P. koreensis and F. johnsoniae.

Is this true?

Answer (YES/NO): NO